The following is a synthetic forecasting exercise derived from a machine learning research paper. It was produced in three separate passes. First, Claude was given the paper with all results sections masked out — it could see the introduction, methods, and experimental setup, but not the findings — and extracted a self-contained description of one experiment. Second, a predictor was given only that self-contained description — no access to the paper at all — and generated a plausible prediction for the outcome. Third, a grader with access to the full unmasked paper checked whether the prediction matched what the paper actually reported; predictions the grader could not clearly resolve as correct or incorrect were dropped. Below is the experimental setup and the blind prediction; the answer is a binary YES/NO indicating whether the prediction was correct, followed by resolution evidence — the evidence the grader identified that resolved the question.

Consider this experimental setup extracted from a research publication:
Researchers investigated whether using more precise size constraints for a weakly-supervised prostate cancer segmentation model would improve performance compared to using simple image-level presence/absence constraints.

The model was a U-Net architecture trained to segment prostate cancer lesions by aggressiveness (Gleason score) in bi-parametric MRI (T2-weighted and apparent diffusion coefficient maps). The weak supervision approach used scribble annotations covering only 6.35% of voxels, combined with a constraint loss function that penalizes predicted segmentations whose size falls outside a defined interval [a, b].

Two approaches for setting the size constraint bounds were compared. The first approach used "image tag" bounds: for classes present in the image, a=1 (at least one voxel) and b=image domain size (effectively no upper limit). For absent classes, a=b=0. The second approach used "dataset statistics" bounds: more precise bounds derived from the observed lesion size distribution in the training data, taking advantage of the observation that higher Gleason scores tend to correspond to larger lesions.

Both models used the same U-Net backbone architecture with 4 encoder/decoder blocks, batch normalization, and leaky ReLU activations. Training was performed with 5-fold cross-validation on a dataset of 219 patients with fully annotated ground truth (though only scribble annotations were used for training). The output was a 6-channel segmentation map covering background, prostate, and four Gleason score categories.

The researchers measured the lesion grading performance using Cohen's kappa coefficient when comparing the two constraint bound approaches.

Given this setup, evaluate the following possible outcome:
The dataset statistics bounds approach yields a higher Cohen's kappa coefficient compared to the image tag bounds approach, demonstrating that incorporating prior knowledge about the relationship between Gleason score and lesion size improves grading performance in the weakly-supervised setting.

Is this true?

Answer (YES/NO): NO